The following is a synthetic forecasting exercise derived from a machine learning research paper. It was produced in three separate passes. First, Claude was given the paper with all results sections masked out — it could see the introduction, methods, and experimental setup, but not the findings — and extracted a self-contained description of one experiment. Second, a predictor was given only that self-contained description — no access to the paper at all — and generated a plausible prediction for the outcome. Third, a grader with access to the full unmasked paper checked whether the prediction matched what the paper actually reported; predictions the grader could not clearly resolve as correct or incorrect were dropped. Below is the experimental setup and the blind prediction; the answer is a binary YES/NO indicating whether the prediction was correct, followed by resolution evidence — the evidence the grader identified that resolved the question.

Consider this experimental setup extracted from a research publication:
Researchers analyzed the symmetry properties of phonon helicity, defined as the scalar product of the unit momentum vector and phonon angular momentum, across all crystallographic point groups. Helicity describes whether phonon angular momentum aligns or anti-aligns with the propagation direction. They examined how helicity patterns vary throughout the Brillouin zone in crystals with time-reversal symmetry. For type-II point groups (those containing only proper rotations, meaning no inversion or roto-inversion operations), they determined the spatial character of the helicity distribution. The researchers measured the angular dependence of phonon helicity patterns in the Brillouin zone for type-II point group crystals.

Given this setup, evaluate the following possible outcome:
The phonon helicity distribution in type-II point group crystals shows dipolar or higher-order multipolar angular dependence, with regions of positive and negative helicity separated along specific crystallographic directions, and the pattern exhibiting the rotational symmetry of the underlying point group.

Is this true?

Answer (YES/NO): NO